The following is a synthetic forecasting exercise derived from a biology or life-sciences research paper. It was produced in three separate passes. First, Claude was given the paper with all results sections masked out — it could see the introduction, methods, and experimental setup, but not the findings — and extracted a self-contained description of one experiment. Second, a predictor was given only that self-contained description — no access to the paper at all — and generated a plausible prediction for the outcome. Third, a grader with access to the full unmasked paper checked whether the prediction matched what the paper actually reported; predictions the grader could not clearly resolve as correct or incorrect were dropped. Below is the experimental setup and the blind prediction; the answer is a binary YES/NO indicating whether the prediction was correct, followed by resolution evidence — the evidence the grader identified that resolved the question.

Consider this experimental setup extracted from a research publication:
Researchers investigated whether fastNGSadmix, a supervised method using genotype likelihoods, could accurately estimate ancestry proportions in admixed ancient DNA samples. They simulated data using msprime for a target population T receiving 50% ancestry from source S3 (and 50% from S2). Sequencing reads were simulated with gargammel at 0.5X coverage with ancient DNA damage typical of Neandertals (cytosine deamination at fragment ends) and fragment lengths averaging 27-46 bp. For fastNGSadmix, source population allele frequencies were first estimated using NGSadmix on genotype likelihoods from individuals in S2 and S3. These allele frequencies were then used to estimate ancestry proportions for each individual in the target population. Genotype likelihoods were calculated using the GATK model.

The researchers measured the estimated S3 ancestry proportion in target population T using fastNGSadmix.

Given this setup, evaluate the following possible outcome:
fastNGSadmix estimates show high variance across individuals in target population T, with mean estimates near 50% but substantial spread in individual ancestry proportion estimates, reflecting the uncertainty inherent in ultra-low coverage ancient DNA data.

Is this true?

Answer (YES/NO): NO